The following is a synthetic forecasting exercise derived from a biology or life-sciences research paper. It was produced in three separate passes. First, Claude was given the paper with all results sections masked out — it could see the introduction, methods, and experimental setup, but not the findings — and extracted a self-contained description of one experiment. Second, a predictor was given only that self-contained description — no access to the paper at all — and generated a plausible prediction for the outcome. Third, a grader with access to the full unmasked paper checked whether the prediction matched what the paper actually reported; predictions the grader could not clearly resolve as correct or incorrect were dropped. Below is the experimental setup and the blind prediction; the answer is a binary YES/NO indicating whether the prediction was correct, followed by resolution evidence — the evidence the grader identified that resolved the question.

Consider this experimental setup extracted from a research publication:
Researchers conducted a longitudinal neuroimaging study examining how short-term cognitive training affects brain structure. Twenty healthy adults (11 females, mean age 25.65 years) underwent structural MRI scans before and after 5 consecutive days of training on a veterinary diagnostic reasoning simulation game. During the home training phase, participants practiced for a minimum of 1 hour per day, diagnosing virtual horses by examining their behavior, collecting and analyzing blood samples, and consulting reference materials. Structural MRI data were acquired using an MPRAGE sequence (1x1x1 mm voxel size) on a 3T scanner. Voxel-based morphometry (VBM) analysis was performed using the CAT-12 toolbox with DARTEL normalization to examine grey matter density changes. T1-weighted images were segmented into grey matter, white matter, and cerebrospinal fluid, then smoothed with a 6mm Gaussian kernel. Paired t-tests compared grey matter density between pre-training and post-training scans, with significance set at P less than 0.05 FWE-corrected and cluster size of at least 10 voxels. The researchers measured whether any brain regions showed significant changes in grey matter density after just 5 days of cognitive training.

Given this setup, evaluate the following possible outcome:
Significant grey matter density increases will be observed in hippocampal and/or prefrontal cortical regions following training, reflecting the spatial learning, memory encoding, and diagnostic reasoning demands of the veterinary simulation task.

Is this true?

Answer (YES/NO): NO